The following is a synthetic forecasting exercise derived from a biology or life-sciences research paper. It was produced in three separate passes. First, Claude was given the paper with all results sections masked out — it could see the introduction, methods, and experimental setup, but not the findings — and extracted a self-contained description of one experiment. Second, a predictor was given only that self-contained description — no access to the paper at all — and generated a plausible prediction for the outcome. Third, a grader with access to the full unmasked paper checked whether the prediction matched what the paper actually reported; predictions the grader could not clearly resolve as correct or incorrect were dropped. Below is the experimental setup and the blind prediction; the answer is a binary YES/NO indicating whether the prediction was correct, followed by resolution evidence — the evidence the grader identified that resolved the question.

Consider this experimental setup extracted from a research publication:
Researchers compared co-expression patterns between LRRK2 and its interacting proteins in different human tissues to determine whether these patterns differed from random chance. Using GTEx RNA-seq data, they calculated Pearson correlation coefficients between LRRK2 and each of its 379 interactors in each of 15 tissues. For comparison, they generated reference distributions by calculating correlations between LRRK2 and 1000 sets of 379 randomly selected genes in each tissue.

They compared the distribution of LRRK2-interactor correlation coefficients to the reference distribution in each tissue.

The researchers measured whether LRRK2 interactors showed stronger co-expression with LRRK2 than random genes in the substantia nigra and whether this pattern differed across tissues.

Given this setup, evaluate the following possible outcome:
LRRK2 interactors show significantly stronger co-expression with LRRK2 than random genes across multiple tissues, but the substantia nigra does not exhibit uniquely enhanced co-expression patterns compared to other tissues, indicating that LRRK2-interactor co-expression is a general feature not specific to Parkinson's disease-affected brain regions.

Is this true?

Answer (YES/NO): YES